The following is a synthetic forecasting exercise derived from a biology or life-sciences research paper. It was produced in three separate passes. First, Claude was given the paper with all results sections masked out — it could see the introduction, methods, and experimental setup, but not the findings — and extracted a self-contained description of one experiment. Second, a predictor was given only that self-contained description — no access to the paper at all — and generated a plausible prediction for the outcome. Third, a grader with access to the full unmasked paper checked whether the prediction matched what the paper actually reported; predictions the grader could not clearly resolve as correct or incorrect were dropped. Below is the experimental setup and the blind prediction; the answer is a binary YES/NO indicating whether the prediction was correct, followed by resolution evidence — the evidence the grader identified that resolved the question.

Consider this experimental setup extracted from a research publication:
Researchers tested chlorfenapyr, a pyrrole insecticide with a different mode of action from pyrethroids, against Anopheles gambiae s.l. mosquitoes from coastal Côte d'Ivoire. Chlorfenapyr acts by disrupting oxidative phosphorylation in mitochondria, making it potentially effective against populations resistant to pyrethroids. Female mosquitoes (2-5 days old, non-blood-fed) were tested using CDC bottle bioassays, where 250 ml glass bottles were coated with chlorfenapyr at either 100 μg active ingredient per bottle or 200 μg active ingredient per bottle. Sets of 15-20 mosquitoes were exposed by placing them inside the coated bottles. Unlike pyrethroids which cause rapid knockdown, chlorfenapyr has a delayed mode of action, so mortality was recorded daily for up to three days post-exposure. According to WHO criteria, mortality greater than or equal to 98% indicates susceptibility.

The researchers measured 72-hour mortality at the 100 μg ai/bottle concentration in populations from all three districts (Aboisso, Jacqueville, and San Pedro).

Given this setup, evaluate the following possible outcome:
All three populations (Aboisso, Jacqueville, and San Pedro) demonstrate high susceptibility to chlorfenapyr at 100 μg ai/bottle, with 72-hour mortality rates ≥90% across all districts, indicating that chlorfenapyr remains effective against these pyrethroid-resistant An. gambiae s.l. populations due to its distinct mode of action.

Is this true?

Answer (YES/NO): NO